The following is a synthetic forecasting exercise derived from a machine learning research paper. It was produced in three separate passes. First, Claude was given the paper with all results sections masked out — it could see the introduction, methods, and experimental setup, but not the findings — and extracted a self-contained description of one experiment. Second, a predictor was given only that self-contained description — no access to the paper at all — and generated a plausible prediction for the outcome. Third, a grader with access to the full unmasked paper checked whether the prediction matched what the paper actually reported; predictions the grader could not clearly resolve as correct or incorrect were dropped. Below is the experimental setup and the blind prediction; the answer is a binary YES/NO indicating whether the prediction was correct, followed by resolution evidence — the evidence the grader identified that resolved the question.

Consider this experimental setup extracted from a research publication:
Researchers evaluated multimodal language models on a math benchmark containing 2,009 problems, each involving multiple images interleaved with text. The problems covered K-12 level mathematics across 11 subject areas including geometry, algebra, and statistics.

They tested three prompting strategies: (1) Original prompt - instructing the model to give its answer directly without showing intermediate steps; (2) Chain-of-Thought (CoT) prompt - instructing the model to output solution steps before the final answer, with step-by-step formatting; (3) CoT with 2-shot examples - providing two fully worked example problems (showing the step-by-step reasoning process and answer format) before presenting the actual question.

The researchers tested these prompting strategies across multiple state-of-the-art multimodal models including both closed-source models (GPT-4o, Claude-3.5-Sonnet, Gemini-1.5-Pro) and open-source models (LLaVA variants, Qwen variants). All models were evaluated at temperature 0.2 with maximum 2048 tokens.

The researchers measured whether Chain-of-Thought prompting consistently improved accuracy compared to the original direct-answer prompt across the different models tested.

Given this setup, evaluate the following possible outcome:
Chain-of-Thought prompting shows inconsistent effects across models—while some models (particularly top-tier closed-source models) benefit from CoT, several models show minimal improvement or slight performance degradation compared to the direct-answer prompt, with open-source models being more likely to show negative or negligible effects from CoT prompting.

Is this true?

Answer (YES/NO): YES